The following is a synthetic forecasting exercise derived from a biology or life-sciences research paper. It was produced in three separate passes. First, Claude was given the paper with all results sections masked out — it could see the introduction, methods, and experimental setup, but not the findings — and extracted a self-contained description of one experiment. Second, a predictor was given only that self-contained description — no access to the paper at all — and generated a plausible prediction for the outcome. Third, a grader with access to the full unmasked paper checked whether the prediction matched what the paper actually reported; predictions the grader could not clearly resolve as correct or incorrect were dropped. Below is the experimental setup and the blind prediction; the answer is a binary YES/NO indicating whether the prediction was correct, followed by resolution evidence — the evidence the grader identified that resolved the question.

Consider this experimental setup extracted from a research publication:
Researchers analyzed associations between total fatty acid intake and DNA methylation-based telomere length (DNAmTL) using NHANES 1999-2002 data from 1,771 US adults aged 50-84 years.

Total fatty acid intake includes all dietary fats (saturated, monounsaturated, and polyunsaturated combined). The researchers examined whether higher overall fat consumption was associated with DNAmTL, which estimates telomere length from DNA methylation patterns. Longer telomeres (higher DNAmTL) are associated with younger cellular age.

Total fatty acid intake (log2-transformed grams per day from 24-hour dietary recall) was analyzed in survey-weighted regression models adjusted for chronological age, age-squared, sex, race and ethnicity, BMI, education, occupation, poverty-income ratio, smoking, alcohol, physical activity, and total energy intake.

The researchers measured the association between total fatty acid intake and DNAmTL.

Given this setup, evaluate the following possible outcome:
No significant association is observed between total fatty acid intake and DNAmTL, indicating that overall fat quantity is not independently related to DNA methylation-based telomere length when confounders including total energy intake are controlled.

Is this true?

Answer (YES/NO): YES